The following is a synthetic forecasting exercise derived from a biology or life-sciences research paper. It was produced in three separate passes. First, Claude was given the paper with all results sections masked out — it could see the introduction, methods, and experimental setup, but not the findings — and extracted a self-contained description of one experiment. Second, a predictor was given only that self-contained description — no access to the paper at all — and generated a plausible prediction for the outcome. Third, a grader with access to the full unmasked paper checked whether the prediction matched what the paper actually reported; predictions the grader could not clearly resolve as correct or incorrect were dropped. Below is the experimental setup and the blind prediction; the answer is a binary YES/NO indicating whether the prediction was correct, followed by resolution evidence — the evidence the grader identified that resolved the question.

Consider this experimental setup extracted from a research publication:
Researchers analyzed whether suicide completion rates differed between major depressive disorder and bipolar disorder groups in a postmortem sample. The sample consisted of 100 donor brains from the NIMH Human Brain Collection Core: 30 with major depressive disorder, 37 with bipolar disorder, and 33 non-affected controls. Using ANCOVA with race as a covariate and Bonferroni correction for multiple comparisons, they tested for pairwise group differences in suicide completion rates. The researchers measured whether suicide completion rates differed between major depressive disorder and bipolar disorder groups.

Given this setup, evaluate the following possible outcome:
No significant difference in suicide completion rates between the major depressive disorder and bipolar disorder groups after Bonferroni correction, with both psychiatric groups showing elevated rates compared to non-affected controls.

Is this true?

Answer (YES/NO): YES